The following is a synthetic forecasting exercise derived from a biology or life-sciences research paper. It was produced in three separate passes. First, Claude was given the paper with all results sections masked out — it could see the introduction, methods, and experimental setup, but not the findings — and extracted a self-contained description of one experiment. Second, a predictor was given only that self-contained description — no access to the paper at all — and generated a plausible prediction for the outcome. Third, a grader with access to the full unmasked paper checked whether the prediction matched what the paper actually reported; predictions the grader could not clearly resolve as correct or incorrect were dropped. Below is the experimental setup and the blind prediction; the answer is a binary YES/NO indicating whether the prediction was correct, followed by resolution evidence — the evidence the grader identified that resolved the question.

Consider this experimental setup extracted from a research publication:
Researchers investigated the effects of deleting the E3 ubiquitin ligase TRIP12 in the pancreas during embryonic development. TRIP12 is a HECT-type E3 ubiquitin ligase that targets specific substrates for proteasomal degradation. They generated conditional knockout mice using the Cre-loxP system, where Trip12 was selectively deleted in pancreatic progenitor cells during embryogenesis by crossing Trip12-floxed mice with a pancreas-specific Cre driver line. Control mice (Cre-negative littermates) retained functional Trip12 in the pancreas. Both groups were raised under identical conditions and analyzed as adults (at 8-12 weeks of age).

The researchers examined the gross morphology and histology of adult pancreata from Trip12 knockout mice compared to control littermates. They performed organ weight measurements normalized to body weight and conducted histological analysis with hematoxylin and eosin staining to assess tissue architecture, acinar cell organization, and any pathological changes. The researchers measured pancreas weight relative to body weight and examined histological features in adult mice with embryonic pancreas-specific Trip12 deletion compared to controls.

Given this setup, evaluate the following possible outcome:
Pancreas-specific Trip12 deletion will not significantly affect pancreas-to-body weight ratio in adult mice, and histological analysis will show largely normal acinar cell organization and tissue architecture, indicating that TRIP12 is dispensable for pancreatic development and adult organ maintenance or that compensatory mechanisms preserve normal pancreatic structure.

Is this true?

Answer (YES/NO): NO